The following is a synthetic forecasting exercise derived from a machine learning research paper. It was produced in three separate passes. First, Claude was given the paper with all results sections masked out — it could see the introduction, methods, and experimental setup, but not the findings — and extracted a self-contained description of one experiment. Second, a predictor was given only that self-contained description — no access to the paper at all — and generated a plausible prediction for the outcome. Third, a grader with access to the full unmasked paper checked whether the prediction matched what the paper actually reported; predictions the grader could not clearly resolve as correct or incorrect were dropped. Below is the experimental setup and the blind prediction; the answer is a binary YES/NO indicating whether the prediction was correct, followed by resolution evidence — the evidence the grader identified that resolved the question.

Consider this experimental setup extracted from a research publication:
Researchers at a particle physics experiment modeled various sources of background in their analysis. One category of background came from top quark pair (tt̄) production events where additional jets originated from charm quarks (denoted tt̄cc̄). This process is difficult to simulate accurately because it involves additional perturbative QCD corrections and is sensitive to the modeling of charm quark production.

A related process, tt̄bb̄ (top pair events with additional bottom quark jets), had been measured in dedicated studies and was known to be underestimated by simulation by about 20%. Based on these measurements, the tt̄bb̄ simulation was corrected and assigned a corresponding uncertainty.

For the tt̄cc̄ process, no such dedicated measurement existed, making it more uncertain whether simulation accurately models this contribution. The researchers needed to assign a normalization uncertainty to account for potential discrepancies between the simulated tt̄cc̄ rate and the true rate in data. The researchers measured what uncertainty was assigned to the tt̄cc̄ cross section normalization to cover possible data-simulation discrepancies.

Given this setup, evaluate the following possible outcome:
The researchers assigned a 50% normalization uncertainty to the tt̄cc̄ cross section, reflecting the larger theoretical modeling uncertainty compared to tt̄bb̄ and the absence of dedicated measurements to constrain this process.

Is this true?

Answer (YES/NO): YES